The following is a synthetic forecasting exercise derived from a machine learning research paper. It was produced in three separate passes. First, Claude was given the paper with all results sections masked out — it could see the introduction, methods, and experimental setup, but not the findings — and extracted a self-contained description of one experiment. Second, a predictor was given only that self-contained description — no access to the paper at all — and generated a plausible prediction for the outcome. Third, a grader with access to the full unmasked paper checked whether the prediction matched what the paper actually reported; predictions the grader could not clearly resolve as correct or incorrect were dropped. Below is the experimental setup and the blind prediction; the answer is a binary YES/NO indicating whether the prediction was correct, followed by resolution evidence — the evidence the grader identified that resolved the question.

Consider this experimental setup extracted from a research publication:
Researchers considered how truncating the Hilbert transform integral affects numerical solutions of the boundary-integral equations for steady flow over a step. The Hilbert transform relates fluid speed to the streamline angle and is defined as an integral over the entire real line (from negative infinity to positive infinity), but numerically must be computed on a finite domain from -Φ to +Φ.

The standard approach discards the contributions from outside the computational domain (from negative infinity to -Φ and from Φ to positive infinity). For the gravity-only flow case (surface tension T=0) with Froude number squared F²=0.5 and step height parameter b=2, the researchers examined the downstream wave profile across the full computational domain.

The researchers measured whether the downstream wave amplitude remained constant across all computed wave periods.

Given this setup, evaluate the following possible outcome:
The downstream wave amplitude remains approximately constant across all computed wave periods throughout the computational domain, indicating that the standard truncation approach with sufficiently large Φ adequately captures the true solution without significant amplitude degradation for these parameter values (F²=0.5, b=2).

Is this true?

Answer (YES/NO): NO